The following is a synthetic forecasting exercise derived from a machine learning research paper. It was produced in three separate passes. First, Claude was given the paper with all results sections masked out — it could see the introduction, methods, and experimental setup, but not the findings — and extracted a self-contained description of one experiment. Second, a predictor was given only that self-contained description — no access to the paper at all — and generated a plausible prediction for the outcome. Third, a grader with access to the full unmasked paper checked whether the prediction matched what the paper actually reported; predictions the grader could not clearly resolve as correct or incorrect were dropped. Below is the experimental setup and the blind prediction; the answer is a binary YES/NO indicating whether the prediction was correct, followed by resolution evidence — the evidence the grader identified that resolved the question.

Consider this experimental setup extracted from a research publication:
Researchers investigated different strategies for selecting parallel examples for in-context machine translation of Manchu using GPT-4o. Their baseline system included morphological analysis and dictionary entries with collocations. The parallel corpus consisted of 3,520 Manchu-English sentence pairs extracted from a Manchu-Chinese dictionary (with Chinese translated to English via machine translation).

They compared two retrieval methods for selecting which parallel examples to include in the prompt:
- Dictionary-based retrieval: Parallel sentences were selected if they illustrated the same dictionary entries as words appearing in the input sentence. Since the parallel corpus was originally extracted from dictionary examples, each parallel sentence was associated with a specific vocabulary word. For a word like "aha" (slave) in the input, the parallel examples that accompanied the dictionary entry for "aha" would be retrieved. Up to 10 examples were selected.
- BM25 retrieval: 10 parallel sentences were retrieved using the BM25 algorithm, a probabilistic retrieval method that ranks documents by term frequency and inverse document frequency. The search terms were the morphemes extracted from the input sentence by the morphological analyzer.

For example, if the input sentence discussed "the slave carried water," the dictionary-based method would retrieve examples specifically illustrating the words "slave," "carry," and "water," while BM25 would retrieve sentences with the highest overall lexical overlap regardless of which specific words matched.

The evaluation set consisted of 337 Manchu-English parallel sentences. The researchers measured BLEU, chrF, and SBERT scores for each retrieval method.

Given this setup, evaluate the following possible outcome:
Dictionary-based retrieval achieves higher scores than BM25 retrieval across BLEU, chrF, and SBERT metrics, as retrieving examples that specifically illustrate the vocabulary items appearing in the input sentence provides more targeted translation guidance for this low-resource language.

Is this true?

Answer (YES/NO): NO